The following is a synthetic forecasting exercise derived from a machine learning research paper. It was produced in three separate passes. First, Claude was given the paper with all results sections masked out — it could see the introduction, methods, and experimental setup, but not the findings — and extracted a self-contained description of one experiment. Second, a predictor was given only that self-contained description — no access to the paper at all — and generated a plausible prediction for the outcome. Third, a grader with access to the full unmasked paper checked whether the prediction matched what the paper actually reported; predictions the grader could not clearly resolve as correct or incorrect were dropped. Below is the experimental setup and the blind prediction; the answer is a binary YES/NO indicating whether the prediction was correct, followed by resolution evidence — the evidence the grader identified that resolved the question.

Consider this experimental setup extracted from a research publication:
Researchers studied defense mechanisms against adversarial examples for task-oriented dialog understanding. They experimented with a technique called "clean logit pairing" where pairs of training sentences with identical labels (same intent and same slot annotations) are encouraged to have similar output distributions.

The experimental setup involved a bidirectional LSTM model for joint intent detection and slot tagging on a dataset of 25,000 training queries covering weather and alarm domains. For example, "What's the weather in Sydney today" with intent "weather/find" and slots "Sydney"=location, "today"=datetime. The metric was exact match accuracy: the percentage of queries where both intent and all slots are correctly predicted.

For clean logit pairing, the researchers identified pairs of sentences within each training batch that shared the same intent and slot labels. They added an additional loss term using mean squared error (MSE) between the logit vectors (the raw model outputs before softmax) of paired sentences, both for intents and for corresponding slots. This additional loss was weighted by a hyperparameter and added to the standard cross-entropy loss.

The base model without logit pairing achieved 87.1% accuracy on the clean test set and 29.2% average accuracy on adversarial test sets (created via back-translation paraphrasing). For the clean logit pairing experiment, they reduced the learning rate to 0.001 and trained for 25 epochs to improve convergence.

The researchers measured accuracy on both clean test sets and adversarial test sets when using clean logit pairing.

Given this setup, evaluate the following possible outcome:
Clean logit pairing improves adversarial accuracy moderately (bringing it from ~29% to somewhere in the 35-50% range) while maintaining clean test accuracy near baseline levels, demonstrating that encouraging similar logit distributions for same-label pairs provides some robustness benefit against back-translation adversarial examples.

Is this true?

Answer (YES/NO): NO